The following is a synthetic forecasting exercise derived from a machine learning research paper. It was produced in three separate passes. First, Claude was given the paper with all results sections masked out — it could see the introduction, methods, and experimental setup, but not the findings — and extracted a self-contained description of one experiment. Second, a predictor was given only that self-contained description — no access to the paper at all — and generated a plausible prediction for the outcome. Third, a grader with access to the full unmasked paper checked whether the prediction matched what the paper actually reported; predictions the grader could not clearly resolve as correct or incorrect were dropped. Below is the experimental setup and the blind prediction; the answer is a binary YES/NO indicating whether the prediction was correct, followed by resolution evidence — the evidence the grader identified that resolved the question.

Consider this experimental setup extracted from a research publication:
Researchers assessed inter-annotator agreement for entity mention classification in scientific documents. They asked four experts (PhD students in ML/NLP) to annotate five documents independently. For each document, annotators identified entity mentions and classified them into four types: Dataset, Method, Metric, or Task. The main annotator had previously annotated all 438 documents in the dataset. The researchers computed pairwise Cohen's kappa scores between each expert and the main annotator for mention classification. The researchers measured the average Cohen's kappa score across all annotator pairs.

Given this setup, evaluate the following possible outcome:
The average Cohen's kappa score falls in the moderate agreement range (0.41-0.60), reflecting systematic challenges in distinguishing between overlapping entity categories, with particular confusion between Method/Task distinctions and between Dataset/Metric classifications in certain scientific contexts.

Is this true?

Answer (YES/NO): NO